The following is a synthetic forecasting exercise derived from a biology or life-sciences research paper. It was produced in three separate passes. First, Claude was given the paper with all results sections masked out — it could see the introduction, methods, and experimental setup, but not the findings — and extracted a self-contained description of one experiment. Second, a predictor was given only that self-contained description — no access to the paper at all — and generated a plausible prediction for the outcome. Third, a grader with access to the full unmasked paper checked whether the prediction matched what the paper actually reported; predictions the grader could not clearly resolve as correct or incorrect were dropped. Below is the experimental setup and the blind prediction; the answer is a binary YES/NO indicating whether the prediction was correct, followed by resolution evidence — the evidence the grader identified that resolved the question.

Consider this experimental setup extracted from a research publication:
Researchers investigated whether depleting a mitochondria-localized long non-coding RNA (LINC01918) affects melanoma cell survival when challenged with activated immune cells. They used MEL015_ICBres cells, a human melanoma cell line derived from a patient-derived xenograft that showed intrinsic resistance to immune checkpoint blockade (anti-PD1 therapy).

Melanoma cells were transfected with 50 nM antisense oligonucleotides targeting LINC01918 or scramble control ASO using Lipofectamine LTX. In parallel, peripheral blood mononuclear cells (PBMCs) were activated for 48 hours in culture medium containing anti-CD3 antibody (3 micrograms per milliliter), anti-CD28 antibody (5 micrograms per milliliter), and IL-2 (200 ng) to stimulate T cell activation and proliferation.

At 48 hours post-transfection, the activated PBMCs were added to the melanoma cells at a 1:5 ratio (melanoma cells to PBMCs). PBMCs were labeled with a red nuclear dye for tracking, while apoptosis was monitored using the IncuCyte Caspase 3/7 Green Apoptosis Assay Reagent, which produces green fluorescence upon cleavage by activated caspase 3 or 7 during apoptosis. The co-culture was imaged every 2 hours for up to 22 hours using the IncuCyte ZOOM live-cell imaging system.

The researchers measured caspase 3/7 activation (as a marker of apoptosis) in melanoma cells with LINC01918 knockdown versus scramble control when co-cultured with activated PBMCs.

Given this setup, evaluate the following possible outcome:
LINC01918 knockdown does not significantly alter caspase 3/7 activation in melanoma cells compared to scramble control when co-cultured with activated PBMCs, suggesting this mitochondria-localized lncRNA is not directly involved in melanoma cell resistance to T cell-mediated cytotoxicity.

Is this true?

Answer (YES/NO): NO